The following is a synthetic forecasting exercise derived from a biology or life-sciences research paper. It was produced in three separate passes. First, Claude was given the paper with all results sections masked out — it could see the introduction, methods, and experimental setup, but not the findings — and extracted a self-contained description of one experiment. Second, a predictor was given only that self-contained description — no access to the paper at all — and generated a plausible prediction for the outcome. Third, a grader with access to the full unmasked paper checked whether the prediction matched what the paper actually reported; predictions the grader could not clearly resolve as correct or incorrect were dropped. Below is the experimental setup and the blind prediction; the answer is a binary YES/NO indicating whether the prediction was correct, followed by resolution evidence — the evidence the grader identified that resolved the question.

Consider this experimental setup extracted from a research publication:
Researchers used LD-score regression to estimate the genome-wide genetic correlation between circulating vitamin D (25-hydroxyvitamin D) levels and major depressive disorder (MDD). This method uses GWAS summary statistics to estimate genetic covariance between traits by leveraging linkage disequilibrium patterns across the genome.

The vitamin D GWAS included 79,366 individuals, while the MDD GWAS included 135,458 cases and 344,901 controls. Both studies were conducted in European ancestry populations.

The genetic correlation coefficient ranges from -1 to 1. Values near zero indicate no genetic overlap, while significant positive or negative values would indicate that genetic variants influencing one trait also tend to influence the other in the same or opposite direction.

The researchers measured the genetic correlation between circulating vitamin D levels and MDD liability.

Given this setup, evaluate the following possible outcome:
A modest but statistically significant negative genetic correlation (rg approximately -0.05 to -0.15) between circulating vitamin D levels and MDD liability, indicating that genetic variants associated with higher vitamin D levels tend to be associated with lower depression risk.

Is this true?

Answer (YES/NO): NO